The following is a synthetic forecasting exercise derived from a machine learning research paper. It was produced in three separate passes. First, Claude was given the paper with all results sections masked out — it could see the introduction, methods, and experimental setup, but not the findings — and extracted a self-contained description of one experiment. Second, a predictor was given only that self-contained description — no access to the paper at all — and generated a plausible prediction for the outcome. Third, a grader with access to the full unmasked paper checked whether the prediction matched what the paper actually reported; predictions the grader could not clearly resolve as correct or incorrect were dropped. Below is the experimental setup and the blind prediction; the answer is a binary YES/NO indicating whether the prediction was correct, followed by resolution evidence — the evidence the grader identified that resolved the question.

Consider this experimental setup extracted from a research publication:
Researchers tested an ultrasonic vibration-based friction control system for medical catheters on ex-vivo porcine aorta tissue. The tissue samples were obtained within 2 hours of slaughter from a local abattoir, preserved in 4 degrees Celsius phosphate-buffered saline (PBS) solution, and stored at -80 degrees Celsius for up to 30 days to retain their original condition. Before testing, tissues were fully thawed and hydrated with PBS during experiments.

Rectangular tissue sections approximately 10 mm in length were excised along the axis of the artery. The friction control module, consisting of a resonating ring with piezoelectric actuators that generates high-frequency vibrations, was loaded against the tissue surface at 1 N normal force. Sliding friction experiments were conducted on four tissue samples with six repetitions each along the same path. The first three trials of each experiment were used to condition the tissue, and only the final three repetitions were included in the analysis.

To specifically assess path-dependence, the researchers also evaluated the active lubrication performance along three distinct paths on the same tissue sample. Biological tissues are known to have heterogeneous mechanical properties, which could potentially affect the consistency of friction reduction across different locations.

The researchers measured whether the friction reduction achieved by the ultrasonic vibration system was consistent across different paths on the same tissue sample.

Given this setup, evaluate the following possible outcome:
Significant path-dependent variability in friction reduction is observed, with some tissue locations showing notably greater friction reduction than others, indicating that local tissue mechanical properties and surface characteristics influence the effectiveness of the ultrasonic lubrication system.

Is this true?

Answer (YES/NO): NO